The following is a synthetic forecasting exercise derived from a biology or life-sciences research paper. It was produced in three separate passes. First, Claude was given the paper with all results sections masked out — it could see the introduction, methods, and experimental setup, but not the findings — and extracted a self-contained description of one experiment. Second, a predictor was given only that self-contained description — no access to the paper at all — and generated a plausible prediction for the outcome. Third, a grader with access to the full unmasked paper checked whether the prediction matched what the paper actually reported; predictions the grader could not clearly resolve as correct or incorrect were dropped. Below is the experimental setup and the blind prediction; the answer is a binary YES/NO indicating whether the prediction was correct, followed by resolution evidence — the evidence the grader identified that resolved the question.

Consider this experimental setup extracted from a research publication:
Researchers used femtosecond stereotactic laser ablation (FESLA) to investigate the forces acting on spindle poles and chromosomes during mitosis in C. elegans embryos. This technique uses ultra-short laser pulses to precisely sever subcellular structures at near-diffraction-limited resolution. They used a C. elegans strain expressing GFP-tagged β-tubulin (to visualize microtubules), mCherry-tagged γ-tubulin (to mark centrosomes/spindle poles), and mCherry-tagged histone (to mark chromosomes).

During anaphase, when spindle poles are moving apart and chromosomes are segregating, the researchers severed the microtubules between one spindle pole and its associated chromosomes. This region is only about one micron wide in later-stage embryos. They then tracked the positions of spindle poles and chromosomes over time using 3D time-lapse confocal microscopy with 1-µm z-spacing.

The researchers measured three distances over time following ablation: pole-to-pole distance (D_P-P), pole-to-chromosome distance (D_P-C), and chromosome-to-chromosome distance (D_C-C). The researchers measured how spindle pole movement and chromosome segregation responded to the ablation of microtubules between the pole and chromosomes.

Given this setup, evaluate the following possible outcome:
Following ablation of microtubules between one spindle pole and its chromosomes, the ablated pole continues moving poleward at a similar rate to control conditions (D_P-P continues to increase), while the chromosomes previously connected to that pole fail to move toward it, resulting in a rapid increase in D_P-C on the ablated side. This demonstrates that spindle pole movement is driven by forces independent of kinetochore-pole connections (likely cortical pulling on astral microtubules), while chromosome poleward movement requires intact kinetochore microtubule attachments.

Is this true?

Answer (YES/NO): NO